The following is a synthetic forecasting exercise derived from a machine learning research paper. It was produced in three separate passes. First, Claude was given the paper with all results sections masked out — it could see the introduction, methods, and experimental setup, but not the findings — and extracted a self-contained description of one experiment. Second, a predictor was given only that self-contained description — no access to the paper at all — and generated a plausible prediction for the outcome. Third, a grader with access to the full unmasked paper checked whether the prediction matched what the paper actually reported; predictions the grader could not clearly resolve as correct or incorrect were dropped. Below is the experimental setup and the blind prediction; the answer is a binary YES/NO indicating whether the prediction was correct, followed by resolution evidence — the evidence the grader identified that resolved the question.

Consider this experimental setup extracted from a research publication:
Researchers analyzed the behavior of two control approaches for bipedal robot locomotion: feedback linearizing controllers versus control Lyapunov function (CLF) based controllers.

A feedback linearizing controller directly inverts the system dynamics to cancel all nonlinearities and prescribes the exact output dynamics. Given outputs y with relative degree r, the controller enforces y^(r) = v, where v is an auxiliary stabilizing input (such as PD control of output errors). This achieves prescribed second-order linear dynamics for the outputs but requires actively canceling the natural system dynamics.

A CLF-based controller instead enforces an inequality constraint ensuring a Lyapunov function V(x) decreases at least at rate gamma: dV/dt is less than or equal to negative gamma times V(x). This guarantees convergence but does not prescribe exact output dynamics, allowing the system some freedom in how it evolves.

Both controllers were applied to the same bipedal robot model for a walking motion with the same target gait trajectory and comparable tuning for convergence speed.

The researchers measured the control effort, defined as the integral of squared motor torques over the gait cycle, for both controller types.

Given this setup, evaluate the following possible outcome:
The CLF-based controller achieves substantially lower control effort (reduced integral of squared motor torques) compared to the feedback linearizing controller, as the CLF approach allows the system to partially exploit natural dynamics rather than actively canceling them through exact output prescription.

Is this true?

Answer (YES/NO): NO